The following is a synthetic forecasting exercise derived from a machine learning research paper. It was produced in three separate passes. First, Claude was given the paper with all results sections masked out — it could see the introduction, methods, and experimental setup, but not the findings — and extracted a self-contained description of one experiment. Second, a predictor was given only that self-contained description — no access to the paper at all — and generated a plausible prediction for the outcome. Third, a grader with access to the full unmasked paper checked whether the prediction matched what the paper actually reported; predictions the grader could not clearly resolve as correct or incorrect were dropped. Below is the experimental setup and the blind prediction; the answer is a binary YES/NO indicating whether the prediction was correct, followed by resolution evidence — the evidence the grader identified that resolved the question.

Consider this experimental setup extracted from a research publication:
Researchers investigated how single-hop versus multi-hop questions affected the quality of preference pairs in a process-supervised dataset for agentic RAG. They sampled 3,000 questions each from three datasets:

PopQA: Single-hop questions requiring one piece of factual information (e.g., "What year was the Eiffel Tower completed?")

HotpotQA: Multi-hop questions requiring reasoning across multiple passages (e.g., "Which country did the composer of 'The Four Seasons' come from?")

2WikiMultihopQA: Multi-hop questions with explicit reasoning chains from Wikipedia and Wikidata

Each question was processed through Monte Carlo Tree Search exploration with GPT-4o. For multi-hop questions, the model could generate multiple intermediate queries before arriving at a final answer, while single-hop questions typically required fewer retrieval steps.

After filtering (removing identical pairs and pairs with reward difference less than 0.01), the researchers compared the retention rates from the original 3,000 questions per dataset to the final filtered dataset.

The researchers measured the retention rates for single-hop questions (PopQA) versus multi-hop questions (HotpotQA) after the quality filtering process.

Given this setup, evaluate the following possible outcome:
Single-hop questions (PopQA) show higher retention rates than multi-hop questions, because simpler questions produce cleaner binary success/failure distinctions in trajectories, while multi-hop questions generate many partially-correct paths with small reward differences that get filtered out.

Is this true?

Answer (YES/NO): NO